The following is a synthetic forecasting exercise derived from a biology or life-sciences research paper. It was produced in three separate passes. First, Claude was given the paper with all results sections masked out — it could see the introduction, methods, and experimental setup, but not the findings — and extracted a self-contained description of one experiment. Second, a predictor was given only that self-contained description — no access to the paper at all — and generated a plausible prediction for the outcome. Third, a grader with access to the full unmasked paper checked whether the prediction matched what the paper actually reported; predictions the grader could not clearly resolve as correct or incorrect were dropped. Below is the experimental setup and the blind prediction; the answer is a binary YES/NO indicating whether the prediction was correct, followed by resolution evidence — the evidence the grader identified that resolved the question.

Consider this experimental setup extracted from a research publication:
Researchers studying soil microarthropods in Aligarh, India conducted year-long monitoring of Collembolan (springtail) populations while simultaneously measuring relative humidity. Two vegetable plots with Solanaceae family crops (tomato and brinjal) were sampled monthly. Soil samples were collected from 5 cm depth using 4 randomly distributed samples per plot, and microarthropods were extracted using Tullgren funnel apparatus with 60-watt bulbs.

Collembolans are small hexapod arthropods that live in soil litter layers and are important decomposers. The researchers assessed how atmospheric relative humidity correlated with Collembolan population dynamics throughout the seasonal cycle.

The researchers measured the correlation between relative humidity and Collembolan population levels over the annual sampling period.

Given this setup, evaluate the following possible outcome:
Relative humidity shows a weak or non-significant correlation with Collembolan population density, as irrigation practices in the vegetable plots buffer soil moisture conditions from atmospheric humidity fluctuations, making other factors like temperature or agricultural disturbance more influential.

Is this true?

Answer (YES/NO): NO